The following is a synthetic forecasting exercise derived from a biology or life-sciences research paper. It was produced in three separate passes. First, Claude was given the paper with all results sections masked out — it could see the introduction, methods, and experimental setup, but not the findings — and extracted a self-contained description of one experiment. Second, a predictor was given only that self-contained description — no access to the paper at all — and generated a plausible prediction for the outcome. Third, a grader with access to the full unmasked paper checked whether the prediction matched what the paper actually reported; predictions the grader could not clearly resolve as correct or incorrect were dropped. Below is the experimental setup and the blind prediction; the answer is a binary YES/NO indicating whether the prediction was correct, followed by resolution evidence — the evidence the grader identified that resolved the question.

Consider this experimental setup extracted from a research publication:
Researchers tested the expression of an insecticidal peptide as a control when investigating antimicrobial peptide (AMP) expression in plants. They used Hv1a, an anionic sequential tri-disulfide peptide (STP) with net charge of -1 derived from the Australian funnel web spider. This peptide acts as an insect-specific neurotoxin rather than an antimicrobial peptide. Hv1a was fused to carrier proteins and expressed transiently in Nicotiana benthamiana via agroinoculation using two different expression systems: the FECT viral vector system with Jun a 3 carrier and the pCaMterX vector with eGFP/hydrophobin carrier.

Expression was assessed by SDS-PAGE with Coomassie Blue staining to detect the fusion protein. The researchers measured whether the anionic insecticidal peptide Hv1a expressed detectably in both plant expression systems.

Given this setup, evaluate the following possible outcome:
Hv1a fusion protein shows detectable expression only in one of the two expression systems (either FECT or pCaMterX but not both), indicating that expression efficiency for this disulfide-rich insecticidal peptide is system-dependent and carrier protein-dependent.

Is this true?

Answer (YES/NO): NO